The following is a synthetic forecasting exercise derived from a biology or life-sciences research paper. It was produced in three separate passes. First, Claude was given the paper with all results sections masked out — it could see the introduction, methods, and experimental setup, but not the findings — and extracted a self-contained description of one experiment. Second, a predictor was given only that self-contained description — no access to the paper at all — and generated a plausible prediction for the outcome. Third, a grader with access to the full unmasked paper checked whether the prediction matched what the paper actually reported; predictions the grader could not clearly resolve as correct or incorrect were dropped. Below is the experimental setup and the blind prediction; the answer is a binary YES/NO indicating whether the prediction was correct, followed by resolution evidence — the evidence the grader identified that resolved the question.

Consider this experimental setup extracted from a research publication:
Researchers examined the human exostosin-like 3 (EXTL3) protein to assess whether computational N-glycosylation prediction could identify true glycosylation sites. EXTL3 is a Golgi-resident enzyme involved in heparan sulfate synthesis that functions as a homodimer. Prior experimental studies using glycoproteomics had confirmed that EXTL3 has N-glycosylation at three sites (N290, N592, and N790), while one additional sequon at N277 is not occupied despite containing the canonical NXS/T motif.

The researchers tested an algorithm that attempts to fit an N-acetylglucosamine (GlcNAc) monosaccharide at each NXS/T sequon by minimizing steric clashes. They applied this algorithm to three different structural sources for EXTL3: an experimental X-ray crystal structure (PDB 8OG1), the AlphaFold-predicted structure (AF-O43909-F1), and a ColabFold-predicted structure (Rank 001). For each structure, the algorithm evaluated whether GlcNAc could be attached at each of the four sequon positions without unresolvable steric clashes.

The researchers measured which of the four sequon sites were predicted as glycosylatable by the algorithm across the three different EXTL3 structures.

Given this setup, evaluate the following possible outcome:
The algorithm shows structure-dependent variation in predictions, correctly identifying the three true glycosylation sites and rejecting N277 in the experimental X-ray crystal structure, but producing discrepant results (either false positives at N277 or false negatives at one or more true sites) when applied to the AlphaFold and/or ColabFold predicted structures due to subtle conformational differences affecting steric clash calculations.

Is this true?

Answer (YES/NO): YES